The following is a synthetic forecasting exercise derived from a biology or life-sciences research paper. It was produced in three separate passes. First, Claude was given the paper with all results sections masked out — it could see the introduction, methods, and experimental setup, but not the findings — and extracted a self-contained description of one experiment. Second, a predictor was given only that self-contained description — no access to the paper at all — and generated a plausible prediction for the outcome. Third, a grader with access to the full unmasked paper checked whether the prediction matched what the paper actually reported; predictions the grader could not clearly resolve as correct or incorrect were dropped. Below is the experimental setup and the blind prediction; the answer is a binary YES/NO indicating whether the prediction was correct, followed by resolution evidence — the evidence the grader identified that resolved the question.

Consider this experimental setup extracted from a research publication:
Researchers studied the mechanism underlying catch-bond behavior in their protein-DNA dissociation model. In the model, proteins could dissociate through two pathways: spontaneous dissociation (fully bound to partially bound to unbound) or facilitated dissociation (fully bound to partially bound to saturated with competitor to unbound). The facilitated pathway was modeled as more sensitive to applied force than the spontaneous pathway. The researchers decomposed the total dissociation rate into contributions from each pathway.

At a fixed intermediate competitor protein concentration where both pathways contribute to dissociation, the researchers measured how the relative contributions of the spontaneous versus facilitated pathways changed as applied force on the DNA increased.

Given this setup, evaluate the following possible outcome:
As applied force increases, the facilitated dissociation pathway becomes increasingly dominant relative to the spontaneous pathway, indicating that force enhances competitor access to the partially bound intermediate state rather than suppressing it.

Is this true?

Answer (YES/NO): NO